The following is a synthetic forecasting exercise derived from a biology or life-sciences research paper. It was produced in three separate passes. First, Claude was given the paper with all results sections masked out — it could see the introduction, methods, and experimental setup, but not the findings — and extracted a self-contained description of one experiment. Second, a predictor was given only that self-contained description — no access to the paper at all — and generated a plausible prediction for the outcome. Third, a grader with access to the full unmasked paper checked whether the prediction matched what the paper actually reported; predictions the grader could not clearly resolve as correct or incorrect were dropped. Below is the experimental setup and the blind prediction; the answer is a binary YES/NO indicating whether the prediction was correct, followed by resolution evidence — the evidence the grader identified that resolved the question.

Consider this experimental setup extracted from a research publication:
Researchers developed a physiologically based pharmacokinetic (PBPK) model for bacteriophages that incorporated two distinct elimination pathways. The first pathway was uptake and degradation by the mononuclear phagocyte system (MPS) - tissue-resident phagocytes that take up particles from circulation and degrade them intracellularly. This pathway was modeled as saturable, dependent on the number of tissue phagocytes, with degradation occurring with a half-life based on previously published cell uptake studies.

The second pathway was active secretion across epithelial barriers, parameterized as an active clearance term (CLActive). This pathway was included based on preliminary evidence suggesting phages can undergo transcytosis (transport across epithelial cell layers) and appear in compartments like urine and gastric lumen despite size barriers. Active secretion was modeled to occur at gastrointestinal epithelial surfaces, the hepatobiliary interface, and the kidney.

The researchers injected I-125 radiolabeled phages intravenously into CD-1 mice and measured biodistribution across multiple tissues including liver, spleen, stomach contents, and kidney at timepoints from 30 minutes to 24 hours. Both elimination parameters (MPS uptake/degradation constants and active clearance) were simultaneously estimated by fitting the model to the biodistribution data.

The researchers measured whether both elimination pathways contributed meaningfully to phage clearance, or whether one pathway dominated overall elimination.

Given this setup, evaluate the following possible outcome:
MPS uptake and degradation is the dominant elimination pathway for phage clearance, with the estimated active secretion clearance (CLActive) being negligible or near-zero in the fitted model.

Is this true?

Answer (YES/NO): NO